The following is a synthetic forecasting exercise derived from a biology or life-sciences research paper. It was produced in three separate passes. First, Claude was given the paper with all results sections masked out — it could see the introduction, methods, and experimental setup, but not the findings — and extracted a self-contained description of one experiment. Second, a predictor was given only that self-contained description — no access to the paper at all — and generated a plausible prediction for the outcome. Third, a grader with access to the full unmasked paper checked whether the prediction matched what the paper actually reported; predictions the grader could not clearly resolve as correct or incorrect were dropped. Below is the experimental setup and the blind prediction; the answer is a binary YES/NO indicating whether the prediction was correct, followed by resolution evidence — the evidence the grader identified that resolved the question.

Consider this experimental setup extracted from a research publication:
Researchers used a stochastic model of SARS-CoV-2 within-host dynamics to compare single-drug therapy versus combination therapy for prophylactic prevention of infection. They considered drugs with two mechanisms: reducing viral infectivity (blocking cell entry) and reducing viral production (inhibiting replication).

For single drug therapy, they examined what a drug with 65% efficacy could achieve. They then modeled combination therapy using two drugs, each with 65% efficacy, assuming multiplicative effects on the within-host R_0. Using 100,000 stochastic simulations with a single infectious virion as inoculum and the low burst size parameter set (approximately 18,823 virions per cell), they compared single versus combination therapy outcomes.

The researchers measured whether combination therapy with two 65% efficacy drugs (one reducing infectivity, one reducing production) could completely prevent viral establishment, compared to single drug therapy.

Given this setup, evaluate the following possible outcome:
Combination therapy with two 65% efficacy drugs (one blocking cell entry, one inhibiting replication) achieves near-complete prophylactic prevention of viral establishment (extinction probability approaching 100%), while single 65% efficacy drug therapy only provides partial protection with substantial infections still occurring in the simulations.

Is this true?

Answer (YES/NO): YES